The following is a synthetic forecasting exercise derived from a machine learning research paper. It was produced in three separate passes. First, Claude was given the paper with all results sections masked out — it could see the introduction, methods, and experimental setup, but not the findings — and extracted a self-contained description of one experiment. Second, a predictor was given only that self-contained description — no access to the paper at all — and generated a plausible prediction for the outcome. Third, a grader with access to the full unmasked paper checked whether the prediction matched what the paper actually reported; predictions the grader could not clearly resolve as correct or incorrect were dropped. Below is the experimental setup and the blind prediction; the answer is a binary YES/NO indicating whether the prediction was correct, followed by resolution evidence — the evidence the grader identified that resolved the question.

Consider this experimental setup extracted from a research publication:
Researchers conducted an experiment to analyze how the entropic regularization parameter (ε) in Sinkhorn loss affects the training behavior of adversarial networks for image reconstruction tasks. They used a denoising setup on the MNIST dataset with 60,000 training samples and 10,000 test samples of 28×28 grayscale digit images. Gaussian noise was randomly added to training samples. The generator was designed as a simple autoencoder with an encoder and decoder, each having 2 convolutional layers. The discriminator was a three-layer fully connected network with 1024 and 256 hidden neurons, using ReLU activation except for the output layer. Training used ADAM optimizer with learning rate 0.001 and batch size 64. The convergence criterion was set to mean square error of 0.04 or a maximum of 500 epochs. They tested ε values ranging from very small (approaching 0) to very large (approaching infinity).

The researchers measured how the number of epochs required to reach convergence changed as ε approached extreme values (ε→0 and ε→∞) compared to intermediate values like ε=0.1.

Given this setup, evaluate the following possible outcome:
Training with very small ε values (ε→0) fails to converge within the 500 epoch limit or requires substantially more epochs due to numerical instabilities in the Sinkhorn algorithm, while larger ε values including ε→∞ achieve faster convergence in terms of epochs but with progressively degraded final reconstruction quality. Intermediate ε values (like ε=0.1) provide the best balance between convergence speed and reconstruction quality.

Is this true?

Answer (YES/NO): NO